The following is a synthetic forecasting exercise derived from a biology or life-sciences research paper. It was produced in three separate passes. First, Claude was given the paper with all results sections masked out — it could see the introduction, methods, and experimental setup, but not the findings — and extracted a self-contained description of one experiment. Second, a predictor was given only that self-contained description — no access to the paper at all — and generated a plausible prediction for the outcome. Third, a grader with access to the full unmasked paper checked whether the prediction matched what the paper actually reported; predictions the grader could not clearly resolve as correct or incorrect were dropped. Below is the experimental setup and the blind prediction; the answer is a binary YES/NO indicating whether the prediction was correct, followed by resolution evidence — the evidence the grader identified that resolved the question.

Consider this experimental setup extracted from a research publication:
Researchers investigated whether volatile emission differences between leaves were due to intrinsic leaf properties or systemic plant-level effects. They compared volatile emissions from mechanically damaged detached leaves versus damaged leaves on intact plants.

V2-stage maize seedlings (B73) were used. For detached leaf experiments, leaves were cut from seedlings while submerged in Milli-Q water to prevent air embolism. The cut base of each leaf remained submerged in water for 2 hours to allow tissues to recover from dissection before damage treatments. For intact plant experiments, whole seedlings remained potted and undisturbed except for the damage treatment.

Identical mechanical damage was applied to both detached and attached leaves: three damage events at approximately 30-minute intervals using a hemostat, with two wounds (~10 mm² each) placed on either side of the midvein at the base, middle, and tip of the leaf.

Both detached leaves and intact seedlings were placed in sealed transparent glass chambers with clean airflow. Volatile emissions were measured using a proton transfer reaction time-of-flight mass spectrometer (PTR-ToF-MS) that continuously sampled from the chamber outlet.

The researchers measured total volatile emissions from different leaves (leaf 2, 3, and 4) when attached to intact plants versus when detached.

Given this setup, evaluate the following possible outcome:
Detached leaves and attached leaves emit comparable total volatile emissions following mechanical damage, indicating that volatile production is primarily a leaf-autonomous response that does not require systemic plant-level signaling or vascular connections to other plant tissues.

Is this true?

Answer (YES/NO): YES